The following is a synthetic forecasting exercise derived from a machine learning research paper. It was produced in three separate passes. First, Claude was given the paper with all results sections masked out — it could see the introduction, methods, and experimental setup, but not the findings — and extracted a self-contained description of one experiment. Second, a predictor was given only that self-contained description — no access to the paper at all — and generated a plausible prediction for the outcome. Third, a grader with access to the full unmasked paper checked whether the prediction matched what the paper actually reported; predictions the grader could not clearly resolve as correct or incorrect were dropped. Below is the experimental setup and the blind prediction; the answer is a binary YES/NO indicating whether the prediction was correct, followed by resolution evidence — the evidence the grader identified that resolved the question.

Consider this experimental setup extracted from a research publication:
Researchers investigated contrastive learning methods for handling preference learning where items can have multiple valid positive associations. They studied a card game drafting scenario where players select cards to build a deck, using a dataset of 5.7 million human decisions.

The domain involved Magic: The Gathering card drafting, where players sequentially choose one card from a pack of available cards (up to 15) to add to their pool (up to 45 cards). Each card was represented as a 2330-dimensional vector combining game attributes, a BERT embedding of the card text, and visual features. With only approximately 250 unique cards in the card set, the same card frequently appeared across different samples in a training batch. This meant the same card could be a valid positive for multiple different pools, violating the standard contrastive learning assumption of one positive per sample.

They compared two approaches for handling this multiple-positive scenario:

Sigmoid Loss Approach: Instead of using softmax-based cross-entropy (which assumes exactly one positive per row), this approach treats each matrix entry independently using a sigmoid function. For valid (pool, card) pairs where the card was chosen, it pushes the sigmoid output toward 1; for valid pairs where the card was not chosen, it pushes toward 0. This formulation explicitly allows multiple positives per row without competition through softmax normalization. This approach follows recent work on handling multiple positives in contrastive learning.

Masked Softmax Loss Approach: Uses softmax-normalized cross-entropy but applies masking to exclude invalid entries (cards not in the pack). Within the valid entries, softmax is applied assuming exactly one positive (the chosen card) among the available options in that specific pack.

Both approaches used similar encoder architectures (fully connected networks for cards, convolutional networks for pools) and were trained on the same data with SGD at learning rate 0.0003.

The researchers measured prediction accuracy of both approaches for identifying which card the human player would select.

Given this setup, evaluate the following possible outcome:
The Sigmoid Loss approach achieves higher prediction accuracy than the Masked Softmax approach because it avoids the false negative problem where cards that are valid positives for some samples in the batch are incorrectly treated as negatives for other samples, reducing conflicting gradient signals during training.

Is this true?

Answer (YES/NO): NO